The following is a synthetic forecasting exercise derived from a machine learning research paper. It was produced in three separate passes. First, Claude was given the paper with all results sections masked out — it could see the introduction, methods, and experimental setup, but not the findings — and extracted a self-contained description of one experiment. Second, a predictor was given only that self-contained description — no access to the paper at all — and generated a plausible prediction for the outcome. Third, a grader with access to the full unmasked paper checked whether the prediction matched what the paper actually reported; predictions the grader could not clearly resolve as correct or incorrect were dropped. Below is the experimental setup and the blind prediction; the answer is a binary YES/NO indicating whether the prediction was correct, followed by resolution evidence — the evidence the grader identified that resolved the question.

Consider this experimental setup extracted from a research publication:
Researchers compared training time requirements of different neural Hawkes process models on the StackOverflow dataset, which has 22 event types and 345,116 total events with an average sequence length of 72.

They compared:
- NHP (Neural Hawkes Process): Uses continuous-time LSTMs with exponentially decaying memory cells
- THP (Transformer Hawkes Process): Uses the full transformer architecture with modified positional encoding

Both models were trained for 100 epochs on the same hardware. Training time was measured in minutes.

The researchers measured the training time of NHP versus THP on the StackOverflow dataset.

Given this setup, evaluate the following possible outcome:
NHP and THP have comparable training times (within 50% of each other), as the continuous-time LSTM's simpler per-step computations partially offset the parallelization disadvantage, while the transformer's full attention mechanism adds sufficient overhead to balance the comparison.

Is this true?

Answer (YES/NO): NO